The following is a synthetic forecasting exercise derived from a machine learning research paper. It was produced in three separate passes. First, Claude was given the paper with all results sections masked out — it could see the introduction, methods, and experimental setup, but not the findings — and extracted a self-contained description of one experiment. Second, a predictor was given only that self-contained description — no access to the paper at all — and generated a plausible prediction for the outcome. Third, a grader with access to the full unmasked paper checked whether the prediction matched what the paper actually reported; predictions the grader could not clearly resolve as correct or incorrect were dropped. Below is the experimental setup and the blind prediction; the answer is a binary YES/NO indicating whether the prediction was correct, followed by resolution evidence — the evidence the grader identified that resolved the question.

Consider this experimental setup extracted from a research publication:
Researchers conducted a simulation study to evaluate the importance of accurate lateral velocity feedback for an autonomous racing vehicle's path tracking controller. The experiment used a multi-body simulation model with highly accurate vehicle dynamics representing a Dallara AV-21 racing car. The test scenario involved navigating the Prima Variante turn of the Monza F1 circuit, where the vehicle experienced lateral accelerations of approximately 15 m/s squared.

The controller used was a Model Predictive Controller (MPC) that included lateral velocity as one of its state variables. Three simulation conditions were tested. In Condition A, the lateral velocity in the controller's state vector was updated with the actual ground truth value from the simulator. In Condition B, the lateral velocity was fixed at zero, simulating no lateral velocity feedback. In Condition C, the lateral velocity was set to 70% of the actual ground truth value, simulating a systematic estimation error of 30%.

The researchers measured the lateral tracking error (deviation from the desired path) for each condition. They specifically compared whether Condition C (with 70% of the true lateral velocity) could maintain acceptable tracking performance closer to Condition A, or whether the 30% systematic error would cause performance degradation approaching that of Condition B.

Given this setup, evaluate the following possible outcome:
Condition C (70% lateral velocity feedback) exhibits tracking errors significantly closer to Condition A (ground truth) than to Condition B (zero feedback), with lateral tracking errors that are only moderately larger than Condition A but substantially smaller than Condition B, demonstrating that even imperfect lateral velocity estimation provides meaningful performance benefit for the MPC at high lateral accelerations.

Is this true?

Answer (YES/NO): YES